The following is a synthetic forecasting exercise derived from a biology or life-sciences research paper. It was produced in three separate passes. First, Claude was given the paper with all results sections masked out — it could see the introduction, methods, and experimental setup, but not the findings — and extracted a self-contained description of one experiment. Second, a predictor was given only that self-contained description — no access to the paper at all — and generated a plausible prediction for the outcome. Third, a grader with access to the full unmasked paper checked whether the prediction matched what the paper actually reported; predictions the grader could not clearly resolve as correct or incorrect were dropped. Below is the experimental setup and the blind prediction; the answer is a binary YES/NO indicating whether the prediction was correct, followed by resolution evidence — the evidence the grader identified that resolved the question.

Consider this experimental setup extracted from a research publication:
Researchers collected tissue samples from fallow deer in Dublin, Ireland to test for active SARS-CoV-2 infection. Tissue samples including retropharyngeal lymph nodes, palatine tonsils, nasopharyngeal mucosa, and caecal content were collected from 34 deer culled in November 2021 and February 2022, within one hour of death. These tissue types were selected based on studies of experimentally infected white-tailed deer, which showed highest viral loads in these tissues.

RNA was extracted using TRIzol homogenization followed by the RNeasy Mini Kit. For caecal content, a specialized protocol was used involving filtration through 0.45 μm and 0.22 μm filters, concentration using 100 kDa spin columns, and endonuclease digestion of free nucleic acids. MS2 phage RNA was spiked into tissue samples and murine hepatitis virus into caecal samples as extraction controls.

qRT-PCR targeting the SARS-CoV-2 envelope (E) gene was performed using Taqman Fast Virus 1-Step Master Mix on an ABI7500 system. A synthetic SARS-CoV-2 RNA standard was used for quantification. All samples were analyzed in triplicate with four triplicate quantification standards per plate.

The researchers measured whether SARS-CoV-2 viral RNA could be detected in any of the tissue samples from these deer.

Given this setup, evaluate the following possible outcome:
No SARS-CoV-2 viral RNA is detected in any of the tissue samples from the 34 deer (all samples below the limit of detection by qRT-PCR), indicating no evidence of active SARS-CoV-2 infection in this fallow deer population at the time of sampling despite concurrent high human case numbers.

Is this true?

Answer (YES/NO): YES